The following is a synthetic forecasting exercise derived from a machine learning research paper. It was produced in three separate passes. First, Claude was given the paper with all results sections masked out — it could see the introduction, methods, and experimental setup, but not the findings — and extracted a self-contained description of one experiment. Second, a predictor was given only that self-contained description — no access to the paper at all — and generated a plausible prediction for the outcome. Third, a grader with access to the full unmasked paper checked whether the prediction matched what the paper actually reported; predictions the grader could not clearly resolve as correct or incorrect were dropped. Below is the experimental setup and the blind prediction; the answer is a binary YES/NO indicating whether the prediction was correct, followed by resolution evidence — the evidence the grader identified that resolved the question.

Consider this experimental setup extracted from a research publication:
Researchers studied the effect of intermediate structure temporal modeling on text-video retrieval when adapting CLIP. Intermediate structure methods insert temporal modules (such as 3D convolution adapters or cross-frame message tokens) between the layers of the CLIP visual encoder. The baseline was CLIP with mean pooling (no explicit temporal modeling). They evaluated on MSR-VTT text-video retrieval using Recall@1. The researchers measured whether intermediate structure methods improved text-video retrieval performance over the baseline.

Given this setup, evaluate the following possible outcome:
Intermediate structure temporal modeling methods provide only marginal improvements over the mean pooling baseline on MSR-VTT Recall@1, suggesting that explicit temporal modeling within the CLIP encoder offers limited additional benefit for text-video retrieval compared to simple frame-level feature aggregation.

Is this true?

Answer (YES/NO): NO